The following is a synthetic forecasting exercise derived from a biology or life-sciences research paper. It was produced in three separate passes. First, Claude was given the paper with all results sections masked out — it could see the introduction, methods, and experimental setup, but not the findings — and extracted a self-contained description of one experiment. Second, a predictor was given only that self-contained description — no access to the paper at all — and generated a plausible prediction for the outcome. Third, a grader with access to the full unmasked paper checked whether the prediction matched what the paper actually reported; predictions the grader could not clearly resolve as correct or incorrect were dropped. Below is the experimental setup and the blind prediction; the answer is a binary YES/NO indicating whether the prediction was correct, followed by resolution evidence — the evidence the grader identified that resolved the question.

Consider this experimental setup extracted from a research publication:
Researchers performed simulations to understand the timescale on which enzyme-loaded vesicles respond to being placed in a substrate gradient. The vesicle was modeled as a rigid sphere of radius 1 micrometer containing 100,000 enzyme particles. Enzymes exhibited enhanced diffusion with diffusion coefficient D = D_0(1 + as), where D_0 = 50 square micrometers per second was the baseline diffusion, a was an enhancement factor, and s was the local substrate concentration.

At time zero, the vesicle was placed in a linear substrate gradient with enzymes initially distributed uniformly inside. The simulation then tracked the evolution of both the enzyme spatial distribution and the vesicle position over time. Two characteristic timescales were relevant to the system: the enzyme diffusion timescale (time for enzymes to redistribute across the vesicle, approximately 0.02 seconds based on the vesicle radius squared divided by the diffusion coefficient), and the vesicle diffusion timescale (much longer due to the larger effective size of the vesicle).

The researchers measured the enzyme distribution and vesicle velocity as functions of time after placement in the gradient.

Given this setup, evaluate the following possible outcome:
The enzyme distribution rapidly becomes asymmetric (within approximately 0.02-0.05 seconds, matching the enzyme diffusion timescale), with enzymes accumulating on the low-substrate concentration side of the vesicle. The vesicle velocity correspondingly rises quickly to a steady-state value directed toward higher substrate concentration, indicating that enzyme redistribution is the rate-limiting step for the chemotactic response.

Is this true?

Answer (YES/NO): NO